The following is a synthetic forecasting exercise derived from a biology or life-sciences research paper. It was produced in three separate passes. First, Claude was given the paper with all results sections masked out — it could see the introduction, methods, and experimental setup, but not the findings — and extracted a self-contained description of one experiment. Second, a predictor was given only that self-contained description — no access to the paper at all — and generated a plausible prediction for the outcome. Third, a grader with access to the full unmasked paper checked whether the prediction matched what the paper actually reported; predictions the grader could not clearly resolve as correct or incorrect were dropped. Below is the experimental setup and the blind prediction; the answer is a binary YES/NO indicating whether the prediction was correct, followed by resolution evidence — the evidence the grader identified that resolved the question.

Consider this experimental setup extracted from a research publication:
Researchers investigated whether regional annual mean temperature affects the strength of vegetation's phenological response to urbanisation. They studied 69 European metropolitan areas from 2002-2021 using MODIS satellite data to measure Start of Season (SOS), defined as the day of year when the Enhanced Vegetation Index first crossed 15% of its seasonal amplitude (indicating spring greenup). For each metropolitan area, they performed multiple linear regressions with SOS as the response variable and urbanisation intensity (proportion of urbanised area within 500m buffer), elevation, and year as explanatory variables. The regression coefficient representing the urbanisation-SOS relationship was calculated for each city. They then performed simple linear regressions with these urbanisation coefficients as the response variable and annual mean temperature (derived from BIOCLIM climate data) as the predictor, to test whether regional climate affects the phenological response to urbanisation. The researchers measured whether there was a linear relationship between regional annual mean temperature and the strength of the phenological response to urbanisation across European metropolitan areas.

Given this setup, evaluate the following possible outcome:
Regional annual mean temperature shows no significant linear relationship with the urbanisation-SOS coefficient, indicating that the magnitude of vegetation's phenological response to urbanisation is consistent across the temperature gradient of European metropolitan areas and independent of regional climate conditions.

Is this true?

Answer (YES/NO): NO